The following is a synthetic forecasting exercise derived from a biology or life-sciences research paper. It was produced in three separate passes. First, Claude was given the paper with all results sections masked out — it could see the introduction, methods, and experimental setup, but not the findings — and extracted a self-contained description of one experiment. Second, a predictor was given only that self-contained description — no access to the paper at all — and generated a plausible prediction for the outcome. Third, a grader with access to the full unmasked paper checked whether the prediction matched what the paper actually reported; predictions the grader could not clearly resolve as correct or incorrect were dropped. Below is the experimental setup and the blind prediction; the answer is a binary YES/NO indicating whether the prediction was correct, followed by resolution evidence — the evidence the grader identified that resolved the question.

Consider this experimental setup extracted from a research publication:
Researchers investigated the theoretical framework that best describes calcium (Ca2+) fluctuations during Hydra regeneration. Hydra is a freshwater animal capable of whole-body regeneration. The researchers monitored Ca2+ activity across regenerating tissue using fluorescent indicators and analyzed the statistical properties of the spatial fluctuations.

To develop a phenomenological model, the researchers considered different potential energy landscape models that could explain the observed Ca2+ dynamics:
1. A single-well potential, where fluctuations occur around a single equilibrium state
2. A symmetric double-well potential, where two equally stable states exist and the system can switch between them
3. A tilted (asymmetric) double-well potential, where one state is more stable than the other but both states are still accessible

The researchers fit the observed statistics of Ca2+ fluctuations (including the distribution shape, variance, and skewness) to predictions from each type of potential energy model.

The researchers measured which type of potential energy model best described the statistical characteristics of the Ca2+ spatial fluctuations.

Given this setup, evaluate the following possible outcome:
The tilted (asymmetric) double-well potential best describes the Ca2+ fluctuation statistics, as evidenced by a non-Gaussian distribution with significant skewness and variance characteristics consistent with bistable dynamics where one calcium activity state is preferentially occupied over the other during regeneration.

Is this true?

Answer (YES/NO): YES